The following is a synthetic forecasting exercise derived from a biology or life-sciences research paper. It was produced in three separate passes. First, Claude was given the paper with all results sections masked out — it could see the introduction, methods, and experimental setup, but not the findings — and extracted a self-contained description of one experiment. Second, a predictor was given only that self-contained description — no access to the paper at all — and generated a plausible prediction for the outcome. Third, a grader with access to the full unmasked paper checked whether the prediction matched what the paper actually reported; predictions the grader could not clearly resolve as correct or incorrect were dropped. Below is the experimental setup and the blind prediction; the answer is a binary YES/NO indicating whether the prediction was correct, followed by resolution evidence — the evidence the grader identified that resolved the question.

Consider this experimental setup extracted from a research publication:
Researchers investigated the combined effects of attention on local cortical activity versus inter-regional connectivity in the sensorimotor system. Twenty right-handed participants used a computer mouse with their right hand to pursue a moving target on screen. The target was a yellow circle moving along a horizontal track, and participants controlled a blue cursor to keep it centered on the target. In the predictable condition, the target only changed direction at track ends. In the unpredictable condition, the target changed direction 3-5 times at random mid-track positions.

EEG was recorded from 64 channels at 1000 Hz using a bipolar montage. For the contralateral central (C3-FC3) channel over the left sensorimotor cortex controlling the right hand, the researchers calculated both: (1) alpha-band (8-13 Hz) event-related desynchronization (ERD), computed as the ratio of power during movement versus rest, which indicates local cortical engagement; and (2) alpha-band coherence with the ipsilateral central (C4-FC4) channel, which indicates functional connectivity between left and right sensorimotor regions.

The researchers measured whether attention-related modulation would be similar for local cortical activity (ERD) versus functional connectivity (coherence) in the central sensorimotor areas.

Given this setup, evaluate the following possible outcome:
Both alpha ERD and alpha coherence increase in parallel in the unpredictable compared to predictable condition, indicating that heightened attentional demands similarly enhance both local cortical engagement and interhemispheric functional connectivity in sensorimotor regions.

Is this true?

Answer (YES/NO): NO